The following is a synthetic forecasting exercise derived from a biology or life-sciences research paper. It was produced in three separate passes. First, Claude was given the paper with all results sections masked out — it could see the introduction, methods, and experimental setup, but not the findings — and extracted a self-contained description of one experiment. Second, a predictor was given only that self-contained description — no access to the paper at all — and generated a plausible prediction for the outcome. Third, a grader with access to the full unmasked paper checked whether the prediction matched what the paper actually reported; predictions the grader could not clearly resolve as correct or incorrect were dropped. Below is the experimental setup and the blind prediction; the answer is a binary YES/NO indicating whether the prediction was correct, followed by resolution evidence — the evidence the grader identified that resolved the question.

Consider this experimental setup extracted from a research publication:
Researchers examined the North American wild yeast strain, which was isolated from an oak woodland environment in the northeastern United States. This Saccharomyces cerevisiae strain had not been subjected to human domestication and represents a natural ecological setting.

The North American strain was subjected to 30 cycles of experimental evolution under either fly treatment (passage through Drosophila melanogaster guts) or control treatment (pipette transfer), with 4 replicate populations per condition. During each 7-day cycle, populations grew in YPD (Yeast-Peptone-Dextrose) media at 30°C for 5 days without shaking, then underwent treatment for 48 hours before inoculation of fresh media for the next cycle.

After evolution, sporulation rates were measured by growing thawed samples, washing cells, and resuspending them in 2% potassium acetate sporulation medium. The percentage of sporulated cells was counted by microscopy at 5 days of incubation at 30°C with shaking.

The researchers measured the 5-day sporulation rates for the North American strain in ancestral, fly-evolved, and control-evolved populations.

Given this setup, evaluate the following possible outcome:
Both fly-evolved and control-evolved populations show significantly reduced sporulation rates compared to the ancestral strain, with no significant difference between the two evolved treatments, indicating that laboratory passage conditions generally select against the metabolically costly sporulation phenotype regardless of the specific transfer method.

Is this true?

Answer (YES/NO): NO